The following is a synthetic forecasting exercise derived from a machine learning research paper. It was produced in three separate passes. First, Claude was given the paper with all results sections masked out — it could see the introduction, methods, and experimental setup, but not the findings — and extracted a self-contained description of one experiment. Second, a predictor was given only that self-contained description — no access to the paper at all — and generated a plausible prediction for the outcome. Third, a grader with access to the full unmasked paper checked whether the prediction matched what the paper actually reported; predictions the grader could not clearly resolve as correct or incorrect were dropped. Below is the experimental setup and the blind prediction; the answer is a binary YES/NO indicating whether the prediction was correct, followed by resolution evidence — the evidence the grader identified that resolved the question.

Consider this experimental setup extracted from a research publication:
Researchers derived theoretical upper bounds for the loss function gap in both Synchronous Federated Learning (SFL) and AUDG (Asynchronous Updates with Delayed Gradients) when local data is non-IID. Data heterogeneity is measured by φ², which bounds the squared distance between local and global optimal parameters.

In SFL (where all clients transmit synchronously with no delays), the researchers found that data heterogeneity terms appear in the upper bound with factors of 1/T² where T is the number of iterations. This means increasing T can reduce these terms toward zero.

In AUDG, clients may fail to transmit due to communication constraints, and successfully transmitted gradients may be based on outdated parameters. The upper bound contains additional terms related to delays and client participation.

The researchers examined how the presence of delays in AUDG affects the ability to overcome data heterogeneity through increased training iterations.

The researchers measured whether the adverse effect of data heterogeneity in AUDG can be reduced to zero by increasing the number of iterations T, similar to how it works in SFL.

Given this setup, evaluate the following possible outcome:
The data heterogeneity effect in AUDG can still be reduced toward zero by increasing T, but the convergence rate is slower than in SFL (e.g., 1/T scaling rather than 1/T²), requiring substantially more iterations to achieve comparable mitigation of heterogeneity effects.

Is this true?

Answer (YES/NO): NO